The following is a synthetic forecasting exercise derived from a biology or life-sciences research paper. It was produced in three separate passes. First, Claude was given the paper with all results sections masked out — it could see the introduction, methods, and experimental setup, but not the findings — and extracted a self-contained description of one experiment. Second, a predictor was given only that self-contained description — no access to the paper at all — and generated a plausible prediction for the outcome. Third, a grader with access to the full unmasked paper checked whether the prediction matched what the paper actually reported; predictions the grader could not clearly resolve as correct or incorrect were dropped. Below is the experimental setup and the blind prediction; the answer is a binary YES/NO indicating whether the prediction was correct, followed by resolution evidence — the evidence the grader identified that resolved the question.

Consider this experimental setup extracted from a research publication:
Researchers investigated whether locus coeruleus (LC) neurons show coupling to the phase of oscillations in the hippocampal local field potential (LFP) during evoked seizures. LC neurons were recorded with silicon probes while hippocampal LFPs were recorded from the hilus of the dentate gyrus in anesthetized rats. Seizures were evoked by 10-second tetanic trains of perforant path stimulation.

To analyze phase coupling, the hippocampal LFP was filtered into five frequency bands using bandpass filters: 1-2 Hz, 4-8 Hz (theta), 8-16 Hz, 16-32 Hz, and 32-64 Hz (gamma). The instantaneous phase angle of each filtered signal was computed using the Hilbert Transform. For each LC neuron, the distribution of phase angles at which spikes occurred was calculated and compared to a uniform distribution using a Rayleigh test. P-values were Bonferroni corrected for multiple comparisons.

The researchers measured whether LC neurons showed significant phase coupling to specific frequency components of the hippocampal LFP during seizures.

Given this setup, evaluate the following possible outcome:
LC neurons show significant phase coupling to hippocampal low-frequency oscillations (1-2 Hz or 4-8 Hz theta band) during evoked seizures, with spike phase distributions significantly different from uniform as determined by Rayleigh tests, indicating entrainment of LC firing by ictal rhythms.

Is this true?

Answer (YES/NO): NO